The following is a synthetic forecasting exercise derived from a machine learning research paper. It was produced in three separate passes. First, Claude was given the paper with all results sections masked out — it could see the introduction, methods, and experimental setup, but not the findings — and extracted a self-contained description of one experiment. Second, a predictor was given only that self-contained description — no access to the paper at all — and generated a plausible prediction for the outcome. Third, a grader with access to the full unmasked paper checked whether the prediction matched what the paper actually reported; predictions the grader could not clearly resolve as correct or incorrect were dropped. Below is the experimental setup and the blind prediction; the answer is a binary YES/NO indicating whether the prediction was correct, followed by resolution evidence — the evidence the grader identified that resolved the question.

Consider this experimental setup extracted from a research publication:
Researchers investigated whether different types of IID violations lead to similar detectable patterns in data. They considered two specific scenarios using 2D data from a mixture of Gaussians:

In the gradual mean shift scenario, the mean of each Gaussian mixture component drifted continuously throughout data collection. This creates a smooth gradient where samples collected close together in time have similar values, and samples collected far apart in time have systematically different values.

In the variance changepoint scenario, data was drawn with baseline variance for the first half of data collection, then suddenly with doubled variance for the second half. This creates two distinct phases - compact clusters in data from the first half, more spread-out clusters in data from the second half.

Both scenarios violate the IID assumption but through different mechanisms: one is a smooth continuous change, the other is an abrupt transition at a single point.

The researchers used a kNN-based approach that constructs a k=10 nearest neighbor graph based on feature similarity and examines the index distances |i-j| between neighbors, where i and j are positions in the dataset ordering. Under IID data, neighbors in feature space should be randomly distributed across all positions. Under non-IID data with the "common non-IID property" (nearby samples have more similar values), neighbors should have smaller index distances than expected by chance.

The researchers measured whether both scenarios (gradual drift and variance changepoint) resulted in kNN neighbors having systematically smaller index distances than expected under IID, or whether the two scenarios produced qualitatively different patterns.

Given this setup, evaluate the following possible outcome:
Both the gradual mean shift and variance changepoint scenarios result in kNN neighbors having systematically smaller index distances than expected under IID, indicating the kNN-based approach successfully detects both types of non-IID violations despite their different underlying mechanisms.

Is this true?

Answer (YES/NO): YES